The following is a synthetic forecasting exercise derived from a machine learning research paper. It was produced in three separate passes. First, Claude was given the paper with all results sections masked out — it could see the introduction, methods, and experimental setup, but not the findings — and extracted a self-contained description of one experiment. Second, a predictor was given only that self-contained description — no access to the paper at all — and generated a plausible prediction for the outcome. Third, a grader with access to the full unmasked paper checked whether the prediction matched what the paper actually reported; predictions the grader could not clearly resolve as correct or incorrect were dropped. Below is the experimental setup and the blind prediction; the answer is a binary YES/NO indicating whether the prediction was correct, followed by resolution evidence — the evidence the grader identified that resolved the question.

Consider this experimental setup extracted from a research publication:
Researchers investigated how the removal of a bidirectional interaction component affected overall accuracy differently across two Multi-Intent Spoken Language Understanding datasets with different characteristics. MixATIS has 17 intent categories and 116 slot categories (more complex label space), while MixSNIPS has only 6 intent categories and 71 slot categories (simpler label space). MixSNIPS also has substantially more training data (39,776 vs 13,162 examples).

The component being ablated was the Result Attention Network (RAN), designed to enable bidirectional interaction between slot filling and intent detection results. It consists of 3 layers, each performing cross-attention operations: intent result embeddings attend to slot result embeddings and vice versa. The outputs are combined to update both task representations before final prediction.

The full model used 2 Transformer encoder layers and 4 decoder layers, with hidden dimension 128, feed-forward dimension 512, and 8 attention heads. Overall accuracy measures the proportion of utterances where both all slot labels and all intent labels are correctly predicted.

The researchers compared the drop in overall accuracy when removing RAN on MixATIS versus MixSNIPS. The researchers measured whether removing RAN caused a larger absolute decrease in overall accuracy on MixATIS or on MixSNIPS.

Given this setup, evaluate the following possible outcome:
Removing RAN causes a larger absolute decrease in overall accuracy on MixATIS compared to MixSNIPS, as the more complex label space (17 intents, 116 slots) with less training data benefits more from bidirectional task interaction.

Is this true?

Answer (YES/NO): YES